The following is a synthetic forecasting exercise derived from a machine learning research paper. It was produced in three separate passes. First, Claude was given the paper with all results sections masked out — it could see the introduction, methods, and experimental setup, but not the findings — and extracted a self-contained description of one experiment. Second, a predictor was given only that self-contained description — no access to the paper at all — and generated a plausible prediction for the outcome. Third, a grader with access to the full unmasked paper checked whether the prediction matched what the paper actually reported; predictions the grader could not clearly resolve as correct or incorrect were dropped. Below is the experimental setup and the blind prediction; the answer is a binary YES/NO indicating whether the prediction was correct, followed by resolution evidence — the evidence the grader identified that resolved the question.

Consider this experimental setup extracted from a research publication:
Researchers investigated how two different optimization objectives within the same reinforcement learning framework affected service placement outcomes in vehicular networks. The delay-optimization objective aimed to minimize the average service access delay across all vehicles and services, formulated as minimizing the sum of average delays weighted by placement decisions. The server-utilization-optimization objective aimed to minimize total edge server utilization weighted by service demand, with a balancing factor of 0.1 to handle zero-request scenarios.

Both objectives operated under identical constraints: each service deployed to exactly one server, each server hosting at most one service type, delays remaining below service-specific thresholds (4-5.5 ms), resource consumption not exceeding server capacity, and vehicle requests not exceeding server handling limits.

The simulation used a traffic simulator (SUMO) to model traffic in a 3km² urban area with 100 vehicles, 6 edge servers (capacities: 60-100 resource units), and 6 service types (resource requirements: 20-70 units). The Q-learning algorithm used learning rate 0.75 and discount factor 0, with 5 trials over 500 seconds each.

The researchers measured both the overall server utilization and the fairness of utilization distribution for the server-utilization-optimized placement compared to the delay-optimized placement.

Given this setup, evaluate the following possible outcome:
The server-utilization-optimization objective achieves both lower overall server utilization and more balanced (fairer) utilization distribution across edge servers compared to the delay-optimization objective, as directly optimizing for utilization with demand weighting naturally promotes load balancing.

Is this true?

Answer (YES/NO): YES